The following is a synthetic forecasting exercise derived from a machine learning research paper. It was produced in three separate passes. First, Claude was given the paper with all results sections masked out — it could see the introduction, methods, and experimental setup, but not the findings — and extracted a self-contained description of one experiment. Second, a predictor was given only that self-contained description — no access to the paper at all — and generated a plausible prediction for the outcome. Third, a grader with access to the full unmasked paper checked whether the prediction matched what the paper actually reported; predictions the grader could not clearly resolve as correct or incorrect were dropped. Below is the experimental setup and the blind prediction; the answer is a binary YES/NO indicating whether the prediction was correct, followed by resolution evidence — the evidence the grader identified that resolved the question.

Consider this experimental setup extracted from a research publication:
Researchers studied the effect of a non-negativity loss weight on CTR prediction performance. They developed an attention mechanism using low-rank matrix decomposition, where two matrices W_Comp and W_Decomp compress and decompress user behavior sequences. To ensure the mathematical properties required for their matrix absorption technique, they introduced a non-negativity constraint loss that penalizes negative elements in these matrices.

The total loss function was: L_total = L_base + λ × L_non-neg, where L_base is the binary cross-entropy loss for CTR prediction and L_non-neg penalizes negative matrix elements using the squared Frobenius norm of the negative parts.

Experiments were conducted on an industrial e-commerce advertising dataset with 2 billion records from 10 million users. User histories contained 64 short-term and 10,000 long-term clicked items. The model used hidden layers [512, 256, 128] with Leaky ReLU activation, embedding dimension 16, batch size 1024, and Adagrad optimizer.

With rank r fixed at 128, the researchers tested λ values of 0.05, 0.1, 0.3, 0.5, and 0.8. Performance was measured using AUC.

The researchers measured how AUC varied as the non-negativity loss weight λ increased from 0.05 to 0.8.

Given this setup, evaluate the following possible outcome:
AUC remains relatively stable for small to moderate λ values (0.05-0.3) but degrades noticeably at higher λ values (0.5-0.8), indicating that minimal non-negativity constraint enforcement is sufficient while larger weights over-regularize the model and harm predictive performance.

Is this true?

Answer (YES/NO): NO